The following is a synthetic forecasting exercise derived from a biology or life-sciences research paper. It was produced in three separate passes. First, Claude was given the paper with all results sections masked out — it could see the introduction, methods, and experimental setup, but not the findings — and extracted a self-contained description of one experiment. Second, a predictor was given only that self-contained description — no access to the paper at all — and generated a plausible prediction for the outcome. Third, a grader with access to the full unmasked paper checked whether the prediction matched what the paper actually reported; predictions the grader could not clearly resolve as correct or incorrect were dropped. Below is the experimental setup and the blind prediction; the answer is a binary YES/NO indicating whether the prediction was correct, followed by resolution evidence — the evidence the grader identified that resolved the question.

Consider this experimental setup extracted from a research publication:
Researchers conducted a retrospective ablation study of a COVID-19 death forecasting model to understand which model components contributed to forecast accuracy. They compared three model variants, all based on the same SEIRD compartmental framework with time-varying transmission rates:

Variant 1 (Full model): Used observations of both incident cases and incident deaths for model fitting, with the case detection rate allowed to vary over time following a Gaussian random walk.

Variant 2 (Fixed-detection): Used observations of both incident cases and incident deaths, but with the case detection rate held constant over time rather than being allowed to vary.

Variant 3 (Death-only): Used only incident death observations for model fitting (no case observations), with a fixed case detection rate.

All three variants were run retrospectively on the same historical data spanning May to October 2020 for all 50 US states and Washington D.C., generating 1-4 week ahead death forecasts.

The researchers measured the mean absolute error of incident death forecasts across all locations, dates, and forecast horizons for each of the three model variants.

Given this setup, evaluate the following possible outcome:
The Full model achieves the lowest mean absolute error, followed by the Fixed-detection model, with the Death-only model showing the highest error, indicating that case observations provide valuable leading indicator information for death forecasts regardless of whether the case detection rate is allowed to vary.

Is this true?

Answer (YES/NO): NO